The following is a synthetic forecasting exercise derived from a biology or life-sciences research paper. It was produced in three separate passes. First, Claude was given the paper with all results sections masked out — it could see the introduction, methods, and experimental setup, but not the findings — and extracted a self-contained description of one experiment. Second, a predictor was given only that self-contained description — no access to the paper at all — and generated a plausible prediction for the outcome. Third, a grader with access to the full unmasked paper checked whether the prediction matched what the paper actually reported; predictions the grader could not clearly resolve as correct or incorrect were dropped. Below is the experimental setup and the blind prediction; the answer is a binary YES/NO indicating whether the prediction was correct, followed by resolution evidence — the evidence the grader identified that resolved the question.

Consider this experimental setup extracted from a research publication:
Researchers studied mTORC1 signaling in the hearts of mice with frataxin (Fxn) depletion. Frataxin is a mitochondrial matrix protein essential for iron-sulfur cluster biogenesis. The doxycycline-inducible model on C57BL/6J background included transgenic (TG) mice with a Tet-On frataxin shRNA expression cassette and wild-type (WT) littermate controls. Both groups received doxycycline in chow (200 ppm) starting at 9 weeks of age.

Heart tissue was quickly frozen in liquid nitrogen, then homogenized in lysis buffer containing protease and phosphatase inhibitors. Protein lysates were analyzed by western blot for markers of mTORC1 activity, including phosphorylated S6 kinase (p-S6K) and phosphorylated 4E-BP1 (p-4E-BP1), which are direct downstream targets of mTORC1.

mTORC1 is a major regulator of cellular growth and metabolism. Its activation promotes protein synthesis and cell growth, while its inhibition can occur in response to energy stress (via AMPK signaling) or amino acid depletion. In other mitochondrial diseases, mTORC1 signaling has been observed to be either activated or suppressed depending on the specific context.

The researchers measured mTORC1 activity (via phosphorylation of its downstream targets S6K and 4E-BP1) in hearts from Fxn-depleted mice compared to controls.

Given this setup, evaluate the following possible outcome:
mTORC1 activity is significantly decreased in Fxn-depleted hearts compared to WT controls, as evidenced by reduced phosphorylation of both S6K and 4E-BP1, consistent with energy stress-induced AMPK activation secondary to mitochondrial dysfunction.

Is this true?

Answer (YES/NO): NO